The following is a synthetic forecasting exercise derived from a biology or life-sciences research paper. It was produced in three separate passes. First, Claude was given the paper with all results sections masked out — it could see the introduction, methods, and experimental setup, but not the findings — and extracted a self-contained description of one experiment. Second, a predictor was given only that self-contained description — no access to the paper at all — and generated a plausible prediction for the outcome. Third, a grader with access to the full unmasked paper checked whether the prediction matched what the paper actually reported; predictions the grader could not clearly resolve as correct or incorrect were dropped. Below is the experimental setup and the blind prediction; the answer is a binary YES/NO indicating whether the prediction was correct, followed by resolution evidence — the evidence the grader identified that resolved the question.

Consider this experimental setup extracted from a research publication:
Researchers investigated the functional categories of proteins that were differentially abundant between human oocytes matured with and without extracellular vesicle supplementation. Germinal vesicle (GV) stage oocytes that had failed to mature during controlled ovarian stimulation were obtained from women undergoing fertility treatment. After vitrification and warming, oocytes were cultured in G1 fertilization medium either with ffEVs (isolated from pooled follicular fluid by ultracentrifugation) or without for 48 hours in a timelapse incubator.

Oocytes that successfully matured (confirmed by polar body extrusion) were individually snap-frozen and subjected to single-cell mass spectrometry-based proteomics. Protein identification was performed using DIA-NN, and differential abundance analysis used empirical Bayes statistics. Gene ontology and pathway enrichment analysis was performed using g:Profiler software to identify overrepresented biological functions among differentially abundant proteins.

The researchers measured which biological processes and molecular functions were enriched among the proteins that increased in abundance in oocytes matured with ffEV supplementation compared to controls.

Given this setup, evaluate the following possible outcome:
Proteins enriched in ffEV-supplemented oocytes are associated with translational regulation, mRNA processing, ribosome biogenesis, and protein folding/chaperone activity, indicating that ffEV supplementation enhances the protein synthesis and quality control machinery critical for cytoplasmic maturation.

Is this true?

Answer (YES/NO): NO